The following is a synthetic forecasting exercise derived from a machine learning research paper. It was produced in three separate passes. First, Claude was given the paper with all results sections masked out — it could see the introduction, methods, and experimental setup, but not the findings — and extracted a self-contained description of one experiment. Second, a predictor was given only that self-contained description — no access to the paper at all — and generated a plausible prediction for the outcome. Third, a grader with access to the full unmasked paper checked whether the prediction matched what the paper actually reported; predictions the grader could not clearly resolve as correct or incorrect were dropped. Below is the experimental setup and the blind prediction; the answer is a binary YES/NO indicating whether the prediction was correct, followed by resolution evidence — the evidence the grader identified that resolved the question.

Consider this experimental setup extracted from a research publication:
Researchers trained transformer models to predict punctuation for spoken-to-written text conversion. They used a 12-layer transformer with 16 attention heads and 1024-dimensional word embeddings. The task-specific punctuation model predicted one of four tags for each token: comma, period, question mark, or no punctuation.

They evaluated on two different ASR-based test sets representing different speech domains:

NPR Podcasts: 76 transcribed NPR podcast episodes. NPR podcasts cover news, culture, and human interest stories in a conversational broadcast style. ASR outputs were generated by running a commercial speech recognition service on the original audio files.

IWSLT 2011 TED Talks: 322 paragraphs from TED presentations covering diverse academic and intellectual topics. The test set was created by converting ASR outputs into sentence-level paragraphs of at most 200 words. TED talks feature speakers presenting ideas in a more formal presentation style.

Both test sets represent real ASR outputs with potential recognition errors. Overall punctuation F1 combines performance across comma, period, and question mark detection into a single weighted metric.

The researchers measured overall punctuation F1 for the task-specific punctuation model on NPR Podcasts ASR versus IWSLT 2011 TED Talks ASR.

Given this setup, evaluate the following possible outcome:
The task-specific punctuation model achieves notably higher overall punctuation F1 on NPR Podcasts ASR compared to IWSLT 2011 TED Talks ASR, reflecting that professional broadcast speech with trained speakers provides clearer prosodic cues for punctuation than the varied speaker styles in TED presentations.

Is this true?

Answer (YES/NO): YES